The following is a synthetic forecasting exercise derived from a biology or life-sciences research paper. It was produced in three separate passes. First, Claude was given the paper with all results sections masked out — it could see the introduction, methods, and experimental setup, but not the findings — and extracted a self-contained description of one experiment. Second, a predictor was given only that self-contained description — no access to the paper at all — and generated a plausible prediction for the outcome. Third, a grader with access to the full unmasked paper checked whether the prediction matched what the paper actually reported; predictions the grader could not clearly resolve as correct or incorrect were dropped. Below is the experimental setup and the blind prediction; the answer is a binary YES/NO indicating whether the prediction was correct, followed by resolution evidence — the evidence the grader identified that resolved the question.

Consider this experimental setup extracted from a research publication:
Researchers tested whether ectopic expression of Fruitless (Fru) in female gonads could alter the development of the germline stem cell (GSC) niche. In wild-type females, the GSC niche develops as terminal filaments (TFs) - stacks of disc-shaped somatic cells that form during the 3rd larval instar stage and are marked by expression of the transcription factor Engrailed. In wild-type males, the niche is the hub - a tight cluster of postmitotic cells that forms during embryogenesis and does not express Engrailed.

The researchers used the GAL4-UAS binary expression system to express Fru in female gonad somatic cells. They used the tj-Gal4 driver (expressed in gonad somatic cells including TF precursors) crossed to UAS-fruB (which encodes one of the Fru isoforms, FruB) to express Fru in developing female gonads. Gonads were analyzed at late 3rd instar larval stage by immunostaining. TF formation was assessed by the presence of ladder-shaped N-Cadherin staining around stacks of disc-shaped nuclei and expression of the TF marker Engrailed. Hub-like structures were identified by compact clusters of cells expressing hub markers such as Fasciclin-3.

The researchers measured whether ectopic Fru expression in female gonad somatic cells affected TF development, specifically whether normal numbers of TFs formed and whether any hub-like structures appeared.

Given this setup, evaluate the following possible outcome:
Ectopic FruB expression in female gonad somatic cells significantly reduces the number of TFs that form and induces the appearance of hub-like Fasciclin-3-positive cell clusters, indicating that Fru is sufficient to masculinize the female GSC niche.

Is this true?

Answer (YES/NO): NO